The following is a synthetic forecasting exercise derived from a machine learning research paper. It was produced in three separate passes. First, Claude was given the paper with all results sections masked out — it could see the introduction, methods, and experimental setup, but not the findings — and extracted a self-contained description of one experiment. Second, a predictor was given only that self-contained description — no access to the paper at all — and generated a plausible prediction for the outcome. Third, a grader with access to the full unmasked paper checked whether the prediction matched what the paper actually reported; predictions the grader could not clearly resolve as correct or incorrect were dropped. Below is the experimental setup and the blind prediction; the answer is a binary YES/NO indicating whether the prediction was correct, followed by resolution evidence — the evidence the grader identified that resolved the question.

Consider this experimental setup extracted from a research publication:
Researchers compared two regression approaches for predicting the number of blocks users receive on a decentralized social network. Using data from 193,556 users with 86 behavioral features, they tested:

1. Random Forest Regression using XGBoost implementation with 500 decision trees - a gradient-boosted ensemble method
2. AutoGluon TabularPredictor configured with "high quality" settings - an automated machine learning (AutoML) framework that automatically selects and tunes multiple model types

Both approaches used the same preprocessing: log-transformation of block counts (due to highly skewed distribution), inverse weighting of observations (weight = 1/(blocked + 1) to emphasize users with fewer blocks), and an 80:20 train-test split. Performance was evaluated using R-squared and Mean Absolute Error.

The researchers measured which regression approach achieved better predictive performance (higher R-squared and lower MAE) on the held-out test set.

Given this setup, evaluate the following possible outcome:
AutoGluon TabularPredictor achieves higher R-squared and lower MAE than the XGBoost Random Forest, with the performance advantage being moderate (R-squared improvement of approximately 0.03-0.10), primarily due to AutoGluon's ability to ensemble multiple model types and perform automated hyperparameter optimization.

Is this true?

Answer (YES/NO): NO